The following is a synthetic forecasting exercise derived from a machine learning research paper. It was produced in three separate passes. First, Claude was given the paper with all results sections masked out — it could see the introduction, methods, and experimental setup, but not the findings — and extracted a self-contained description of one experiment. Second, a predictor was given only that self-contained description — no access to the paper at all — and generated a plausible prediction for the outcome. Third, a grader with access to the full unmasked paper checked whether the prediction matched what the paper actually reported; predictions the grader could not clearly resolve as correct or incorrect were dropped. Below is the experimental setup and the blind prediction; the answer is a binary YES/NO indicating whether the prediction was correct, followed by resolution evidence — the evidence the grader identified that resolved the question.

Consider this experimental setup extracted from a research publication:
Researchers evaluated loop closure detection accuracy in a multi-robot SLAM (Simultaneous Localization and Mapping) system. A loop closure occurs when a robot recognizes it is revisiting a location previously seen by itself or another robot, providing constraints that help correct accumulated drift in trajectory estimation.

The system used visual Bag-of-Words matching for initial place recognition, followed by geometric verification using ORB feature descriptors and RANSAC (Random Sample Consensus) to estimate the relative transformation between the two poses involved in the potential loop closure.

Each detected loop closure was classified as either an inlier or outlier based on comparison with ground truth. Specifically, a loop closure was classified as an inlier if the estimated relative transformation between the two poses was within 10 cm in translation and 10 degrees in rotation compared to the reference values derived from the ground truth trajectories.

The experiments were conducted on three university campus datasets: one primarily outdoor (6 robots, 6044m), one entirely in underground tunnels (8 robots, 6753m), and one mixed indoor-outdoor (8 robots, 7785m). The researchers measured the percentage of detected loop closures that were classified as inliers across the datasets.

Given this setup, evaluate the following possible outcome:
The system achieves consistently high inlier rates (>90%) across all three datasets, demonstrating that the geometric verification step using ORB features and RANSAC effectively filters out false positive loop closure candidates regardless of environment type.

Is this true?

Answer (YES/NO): NO